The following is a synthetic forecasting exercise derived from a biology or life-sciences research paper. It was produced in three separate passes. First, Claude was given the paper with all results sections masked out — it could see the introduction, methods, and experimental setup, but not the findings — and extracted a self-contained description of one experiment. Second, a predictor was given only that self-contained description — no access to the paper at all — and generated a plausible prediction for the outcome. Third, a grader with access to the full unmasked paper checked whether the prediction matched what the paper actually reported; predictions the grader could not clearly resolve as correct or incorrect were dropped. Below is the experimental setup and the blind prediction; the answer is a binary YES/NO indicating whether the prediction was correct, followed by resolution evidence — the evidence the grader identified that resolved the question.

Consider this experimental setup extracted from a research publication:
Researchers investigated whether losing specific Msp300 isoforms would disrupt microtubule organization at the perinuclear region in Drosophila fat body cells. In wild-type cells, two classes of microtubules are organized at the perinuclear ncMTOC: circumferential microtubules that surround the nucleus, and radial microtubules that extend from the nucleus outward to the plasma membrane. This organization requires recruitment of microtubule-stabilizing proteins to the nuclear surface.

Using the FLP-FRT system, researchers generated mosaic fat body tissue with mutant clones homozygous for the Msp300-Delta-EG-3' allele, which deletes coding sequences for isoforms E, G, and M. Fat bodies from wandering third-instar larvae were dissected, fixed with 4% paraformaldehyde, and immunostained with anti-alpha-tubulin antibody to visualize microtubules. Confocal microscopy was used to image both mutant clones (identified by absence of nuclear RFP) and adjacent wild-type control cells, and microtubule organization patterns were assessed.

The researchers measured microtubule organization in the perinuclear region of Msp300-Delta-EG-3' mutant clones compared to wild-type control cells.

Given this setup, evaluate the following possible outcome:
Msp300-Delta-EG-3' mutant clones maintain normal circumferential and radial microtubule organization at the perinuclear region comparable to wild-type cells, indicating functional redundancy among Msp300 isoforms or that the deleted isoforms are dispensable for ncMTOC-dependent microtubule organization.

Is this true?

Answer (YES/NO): NO